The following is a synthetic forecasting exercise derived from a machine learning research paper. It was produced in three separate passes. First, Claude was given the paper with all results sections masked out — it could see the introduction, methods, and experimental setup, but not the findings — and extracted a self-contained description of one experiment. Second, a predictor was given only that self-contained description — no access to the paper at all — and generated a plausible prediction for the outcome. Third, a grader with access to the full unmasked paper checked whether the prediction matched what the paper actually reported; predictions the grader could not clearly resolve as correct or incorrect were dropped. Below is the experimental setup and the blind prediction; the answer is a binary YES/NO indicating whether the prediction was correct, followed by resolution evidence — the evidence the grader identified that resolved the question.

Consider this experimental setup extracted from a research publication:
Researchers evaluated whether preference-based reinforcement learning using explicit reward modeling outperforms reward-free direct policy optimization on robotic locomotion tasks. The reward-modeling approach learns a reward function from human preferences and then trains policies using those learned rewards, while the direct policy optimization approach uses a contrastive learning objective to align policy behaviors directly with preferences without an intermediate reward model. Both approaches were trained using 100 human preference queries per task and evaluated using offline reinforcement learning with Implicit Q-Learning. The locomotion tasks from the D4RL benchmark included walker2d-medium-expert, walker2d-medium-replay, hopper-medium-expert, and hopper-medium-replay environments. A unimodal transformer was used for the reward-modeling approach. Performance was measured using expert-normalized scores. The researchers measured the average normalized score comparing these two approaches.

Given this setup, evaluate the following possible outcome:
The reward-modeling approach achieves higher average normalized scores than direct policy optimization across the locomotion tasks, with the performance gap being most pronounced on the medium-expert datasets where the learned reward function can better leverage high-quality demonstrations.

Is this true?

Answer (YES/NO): NO